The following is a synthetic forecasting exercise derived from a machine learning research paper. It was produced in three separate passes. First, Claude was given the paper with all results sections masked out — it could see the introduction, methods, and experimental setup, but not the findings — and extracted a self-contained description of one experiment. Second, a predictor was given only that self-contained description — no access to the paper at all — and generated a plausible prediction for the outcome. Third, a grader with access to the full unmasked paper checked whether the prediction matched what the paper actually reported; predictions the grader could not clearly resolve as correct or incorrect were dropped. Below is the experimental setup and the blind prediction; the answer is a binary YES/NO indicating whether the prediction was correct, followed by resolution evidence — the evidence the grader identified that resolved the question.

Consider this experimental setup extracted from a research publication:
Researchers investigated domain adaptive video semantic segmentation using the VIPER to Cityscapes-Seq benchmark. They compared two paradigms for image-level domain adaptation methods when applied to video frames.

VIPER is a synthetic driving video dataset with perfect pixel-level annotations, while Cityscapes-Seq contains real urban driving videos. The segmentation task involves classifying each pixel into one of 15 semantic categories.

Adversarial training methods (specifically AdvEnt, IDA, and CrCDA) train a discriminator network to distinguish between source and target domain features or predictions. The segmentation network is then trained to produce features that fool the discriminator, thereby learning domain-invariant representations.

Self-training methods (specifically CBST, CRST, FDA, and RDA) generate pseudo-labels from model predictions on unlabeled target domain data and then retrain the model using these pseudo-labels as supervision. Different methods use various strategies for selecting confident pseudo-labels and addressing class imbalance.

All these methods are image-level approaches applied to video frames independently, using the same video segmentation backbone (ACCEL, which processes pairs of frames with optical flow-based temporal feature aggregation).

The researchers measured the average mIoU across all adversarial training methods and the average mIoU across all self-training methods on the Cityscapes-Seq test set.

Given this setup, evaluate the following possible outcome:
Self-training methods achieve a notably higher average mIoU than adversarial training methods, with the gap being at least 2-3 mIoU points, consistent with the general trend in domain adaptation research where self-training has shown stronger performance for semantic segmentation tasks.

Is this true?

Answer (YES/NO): NO